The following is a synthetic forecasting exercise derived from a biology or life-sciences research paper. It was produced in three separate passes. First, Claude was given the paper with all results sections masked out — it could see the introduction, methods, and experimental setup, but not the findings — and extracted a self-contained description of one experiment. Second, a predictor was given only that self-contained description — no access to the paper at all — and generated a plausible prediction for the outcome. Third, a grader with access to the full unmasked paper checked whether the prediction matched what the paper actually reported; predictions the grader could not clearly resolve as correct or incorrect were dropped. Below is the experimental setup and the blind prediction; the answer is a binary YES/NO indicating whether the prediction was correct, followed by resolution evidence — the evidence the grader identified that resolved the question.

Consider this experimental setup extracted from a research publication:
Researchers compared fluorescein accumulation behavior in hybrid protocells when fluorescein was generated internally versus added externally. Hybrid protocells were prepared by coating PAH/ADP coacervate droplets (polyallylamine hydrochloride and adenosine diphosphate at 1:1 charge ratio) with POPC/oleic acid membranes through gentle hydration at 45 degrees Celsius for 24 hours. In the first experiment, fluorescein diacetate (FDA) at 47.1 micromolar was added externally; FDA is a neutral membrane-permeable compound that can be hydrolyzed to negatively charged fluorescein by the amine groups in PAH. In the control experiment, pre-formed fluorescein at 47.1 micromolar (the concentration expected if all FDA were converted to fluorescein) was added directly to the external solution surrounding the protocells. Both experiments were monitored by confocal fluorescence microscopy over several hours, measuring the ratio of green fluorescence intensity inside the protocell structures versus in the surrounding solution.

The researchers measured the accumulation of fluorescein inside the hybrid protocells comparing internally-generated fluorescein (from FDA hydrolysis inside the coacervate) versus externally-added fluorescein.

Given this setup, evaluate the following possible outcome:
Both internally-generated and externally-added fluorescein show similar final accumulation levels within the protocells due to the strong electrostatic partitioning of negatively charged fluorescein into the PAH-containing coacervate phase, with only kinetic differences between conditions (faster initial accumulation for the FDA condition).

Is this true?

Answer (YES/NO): NO